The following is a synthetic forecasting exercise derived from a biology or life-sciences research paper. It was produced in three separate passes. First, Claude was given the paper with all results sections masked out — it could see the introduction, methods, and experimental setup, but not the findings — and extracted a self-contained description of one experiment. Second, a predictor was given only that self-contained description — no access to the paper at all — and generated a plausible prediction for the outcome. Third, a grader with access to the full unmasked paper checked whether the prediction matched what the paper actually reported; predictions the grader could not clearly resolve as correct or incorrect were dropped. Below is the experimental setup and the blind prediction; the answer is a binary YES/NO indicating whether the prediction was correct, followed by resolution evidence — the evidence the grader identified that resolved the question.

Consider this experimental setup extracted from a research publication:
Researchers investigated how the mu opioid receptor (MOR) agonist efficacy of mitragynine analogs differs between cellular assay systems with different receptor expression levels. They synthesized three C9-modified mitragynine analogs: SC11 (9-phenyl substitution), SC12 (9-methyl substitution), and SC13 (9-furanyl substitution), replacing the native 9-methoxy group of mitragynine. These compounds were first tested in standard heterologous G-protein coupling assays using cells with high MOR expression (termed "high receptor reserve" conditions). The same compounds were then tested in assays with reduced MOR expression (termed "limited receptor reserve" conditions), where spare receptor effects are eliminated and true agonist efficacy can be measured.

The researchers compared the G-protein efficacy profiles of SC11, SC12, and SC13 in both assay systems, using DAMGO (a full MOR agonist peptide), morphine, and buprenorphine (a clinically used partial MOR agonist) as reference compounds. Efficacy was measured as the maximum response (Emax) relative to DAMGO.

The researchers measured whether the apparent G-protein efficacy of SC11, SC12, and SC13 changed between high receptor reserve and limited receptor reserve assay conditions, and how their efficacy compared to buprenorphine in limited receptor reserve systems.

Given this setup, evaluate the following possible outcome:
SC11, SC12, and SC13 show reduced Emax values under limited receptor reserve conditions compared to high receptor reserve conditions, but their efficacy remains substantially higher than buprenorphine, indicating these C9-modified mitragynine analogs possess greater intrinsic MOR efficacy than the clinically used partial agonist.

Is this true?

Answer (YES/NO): NO